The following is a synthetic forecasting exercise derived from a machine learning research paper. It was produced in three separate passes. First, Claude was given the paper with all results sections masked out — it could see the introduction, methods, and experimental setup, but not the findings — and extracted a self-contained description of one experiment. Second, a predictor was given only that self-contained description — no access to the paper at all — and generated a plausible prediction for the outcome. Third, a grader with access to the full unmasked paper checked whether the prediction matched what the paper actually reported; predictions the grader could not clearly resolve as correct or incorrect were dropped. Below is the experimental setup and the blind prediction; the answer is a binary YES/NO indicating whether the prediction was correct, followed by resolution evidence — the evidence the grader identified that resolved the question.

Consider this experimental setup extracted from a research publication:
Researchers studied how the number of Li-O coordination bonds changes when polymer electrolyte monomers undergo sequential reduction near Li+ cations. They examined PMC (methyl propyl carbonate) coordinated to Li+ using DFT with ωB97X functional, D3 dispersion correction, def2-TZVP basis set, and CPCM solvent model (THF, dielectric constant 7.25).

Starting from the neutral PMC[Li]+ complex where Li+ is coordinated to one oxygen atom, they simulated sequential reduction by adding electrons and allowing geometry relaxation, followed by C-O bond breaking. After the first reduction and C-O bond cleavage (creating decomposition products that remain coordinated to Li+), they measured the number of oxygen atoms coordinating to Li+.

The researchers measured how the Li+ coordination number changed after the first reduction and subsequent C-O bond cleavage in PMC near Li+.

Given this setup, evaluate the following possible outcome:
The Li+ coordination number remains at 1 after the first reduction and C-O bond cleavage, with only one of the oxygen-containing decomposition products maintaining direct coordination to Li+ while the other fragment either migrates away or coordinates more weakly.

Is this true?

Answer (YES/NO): NO